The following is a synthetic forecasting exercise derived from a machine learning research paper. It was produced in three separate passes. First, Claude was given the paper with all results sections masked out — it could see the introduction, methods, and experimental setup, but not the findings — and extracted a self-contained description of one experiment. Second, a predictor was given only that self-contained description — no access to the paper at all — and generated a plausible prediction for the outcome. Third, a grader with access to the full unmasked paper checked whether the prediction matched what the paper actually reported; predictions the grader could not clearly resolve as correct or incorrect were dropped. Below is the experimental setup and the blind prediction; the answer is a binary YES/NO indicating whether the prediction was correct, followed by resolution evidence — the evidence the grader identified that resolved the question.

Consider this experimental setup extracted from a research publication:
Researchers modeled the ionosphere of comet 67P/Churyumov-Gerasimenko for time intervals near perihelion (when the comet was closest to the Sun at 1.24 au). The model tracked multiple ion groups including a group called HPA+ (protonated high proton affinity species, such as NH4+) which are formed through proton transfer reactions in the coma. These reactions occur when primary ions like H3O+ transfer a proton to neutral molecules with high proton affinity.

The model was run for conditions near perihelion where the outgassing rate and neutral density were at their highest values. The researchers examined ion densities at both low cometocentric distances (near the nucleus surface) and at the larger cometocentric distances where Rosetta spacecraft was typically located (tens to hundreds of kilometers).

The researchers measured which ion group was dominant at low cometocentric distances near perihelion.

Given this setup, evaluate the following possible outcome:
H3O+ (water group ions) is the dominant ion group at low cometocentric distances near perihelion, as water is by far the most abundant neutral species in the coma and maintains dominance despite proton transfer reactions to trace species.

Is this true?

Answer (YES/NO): NO